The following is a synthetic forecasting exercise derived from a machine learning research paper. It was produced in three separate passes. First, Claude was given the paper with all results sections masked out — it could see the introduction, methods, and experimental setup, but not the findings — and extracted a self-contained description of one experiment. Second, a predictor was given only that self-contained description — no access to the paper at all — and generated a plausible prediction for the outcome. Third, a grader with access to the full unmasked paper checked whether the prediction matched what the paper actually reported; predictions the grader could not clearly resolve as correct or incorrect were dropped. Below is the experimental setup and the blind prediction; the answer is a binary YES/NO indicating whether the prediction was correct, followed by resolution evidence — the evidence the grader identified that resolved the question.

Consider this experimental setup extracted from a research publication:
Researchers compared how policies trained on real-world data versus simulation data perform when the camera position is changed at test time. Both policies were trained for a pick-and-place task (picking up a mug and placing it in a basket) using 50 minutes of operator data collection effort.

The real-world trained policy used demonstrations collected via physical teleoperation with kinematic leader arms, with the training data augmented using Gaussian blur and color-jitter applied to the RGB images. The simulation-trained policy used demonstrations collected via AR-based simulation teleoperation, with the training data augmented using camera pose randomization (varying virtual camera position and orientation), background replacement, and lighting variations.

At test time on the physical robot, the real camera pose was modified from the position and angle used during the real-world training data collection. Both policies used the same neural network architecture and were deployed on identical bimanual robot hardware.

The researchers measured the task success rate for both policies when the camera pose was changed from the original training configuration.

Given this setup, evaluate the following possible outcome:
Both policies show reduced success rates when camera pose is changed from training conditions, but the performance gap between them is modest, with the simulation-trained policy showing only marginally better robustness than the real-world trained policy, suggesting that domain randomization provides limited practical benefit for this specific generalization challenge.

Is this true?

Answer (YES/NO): NO